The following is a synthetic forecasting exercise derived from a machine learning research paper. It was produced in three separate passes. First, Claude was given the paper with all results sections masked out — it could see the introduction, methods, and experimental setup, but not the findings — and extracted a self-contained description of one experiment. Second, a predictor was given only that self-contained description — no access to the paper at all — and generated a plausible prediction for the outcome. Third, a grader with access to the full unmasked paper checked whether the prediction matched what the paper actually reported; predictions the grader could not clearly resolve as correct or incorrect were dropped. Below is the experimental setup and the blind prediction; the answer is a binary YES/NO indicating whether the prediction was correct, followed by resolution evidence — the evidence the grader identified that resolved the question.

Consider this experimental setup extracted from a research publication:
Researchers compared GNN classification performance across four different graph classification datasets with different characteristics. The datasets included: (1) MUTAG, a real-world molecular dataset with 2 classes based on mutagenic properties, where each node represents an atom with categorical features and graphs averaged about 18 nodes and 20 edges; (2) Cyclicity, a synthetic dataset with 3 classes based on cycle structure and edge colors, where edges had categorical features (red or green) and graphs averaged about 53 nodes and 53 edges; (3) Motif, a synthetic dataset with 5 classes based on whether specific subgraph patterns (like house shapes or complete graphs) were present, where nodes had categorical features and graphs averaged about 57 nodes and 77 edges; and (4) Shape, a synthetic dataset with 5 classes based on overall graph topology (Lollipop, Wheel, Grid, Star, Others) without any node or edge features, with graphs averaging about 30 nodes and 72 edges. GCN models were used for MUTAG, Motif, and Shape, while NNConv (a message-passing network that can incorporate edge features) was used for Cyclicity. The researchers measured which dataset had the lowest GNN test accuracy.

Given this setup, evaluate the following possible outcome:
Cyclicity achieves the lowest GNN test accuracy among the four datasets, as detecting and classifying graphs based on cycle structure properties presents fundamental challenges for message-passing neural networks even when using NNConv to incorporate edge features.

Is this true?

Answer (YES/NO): NO